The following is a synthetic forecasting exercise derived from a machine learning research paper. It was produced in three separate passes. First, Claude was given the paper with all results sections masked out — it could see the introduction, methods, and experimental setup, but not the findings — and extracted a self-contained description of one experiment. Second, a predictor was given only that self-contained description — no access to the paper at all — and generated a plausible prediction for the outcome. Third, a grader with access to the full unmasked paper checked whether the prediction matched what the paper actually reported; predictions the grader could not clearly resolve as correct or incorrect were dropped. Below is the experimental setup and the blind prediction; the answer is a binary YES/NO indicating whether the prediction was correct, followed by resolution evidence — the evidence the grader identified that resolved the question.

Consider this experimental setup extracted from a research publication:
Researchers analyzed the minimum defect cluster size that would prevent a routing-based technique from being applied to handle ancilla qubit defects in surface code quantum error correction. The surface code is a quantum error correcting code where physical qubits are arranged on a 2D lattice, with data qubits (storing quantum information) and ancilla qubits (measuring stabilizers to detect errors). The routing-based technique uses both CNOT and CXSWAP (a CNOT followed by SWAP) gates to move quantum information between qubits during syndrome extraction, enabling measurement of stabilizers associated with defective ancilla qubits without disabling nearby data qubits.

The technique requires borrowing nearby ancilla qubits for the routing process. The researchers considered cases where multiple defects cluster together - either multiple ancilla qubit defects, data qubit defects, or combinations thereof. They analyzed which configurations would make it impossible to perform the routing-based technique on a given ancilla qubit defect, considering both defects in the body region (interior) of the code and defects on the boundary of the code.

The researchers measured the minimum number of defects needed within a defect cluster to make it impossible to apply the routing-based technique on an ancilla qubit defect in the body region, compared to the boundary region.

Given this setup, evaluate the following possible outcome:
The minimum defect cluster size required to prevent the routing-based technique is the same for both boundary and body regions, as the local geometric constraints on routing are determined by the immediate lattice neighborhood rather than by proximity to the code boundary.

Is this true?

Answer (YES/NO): NO